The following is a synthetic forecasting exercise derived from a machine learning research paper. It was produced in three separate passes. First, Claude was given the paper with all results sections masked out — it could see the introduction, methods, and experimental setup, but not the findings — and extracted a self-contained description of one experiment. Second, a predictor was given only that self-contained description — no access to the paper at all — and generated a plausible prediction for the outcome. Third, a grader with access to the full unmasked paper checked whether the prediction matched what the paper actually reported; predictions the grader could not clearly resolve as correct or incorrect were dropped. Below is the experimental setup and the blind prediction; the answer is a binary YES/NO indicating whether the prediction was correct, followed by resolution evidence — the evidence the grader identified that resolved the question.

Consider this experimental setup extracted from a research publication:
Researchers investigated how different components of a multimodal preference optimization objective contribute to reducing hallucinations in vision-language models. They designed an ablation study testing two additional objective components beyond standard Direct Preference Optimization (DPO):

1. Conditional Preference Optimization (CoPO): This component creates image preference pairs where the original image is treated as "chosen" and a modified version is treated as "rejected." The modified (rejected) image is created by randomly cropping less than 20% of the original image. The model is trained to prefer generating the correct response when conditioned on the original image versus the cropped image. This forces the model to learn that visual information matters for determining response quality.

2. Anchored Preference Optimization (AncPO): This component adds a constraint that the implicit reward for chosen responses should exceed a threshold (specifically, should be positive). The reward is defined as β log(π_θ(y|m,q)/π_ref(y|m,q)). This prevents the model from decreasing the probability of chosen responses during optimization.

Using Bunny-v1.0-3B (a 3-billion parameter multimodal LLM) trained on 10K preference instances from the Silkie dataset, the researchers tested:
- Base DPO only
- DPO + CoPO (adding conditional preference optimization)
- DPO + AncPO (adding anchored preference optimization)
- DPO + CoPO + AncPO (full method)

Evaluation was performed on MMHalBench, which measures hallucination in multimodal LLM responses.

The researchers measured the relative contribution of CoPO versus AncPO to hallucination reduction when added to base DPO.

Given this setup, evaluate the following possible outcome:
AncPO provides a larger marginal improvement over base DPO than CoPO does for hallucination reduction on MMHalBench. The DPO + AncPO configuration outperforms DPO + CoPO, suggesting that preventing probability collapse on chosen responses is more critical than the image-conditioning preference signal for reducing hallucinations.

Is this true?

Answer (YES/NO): NO